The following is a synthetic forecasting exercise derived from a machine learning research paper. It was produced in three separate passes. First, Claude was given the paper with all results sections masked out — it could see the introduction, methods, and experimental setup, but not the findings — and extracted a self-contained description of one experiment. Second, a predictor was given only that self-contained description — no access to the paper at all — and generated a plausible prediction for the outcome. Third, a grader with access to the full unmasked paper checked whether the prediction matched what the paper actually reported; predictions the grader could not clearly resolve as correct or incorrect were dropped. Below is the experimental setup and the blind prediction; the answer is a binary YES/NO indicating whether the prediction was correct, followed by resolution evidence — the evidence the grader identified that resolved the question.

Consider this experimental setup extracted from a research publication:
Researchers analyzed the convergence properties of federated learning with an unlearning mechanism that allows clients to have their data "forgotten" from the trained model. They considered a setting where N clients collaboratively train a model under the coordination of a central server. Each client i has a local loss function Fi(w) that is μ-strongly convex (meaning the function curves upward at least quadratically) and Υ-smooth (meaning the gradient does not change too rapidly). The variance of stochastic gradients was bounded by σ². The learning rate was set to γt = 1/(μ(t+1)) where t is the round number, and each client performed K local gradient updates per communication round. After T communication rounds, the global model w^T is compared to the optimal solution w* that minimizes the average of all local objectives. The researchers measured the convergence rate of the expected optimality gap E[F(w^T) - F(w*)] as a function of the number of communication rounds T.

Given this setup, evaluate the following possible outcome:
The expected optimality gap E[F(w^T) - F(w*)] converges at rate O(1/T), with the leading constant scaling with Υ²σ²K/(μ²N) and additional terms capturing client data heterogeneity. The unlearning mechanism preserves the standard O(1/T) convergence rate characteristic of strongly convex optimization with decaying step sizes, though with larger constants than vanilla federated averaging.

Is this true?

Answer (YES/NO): NO